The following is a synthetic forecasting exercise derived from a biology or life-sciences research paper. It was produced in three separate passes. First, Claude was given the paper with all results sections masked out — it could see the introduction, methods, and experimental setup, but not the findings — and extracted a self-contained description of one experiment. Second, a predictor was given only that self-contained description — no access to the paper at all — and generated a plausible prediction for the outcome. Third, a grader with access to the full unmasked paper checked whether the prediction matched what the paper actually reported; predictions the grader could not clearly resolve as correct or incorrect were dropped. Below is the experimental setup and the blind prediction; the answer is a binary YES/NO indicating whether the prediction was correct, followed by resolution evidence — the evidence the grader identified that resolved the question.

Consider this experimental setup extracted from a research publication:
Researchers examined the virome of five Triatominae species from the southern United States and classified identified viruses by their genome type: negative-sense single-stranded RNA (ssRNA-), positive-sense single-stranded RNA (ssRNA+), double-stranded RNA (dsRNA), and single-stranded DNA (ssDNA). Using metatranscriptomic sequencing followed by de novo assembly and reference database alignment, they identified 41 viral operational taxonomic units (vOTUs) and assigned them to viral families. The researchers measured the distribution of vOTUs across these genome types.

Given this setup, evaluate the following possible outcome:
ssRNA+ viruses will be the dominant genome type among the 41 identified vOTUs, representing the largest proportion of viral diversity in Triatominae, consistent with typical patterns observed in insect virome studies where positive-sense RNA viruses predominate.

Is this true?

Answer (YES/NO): NO